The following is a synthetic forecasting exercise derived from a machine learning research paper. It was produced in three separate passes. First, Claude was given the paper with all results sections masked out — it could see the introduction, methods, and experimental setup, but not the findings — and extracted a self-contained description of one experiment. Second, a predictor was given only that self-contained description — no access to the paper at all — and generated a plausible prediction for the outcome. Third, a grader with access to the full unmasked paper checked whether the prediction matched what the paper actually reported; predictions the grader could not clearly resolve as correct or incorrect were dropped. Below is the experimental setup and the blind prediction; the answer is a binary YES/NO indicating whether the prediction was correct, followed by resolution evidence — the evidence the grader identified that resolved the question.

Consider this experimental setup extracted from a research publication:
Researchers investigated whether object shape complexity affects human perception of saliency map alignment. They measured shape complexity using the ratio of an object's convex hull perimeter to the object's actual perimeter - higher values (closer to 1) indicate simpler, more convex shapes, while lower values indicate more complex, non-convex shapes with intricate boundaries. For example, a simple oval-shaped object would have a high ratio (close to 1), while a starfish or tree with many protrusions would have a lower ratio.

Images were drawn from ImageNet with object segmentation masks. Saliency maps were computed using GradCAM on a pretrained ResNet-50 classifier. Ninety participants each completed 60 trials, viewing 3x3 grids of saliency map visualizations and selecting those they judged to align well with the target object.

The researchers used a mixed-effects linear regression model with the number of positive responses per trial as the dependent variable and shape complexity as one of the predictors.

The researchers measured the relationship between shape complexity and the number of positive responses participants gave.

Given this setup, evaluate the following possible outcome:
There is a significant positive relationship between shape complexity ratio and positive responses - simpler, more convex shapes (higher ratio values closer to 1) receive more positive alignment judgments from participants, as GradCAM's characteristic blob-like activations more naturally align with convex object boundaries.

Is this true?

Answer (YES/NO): NO